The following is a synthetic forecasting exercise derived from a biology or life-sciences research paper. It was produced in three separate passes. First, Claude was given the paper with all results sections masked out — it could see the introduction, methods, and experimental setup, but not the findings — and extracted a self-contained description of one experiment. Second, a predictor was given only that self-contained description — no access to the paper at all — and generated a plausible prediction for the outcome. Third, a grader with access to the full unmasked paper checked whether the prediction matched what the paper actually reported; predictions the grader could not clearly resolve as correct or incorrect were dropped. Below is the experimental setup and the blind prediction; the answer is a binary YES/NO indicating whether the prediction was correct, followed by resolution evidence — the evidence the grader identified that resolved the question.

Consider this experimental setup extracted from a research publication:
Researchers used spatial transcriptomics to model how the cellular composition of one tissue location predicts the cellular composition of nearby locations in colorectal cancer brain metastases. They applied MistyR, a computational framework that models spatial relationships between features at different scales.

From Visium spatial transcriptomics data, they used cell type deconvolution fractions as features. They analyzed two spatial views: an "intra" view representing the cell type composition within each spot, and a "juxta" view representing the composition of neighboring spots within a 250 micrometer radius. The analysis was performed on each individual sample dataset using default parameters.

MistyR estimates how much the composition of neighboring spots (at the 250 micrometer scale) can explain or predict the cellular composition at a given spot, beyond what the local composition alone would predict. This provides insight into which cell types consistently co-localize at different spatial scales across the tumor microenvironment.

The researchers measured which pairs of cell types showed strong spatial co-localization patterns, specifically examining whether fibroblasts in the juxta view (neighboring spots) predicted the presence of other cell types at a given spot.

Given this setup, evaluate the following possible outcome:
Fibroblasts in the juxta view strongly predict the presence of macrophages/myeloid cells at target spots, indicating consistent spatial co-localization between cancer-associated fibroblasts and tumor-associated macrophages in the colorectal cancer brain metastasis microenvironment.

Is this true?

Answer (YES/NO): YES